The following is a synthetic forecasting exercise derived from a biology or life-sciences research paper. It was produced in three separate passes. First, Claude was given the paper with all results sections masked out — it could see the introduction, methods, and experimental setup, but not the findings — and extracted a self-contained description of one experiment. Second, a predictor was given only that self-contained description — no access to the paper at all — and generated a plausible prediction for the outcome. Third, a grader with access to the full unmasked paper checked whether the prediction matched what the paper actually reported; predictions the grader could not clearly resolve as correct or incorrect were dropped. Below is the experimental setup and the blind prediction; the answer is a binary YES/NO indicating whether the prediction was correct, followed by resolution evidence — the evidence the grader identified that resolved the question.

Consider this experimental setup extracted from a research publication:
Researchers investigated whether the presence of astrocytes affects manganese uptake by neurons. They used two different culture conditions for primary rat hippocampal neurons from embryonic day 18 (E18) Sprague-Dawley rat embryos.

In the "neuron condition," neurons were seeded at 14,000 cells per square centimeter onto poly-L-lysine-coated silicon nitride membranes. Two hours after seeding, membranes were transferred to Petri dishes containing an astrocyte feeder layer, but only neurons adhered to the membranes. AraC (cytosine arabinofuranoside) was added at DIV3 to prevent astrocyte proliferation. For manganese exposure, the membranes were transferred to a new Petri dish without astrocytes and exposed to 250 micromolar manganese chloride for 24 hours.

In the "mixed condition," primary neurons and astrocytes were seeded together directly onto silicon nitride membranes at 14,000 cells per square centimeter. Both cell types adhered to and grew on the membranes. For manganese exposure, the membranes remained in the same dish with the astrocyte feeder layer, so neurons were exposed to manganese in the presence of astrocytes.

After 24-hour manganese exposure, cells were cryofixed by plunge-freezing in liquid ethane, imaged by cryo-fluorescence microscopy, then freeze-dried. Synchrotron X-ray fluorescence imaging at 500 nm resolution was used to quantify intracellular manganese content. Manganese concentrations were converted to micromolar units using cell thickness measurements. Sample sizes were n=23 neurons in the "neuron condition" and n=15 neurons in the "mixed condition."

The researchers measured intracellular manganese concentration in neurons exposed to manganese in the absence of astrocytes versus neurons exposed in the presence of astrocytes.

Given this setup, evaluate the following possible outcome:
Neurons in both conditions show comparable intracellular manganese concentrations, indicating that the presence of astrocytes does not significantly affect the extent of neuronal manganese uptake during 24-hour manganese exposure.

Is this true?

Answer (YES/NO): NO